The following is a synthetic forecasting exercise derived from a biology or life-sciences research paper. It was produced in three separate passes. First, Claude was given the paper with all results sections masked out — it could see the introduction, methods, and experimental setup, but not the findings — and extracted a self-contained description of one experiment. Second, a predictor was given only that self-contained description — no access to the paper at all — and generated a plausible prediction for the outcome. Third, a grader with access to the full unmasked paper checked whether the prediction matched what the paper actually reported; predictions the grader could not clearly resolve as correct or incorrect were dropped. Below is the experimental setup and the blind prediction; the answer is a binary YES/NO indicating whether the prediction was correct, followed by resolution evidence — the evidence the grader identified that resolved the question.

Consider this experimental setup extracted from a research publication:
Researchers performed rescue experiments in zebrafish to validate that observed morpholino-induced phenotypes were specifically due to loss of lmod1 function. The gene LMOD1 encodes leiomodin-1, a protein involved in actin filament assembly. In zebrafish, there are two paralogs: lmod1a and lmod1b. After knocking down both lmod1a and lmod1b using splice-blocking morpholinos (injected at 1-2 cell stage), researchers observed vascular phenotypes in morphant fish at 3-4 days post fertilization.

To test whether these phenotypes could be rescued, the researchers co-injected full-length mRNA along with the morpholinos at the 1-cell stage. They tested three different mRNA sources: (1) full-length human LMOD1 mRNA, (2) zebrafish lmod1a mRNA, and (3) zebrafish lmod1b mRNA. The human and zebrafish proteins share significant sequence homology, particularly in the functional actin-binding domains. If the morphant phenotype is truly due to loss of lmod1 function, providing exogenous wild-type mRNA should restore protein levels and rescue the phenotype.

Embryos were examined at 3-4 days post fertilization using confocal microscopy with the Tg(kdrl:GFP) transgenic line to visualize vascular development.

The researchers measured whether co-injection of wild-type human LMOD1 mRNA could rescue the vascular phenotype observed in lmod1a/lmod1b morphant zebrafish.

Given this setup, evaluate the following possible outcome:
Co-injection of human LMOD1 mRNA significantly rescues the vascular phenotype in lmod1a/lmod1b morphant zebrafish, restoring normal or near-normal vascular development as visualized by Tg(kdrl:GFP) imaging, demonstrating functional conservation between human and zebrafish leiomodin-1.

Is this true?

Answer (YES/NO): NO